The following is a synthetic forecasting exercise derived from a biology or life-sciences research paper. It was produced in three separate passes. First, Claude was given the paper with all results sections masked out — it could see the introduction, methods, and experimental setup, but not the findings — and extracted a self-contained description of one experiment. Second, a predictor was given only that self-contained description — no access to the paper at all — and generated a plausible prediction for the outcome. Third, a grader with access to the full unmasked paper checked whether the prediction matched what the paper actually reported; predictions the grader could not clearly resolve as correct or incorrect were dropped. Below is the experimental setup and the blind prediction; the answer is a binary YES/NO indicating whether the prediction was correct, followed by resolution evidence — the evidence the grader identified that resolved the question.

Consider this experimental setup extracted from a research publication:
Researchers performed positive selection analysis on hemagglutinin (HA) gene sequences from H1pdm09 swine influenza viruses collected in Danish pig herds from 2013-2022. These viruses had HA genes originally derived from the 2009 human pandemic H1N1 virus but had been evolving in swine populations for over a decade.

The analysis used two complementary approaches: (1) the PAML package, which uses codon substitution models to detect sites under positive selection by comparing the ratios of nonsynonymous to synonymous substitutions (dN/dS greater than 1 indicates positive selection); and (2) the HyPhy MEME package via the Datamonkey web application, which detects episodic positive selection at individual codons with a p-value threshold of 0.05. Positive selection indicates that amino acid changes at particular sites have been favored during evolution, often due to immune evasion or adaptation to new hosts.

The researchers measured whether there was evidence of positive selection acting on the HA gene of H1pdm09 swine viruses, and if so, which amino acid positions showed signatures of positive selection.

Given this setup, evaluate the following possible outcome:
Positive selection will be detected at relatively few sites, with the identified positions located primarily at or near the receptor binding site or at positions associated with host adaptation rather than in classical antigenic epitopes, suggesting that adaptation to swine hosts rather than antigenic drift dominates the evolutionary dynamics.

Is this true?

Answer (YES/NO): NO